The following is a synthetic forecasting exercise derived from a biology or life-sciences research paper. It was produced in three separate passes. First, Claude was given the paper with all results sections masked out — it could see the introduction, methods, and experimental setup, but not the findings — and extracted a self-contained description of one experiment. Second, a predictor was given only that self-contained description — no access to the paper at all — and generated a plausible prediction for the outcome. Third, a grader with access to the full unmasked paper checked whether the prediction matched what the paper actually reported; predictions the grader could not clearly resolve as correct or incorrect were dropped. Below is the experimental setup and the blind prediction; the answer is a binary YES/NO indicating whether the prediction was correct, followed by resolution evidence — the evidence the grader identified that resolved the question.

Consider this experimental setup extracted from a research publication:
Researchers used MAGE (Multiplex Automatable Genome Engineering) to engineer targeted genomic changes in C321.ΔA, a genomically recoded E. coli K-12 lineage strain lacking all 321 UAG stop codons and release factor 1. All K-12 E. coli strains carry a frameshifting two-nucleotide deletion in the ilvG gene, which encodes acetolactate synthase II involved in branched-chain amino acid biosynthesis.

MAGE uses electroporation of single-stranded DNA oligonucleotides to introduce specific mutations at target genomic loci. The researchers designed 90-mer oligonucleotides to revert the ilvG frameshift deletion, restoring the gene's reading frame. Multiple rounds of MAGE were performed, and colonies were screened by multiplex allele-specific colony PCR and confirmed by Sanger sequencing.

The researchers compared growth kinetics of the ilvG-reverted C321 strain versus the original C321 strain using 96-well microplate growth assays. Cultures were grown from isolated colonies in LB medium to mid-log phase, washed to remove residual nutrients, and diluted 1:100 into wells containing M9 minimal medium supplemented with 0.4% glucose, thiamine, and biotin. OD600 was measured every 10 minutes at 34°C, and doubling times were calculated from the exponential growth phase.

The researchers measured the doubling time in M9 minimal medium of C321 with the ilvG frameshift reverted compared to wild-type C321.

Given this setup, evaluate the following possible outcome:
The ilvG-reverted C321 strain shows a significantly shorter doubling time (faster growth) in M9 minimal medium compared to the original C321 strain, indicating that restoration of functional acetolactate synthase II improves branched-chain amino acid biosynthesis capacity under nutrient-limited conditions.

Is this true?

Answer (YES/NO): NO